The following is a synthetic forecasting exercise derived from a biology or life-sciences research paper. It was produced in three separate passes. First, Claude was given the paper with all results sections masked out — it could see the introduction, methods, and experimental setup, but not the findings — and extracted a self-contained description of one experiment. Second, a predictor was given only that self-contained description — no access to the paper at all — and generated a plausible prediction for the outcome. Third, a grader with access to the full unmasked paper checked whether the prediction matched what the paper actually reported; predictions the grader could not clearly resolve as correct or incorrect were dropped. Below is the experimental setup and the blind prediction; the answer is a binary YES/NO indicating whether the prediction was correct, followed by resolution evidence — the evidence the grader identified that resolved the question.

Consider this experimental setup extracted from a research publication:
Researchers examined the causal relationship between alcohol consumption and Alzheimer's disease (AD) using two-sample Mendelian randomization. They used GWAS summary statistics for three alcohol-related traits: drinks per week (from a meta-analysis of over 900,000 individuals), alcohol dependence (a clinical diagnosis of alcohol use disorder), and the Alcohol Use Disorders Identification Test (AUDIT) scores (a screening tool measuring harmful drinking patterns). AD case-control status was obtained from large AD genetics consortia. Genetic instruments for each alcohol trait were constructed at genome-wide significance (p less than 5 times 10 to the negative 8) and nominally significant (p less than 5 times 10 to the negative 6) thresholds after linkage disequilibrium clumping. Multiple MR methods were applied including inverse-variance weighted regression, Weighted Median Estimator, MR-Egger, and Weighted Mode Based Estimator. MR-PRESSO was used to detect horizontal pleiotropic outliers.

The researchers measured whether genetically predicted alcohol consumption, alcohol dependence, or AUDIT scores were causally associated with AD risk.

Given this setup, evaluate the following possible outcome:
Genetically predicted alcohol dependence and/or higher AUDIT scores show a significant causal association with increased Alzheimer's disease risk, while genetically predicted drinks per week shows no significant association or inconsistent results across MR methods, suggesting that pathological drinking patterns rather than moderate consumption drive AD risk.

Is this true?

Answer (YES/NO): NO